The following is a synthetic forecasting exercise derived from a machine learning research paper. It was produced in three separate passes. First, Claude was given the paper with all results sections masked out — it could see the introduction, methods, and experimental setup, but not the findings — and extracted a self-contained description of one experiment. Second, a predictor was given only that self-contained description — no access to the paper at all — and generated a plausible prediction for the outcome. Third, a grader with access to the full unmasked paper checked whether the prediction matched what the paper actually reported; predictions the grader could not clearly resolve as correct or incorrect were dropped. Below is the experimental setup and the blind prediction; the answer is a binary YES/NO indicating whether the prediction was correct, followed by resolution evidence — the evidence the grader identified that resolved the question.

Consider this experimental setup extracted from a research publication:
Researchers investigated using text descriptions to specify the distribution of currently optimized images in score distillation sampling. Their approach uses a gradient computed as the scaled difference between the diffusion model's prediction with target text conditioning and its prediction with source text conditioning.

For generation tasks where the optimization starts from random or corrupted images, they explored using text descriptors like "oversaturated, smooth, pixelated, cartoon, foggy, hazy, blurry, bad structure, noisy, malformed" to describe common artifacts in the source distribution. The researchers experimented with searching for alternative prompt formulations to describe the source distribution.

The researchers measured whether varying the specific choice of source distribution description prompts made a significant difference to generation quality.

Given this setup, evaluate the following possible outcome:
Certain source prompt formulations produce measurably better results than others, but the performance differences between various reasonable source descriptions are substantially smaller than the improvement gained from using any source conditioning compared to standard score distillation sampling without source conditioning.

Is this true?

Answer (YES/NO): NO